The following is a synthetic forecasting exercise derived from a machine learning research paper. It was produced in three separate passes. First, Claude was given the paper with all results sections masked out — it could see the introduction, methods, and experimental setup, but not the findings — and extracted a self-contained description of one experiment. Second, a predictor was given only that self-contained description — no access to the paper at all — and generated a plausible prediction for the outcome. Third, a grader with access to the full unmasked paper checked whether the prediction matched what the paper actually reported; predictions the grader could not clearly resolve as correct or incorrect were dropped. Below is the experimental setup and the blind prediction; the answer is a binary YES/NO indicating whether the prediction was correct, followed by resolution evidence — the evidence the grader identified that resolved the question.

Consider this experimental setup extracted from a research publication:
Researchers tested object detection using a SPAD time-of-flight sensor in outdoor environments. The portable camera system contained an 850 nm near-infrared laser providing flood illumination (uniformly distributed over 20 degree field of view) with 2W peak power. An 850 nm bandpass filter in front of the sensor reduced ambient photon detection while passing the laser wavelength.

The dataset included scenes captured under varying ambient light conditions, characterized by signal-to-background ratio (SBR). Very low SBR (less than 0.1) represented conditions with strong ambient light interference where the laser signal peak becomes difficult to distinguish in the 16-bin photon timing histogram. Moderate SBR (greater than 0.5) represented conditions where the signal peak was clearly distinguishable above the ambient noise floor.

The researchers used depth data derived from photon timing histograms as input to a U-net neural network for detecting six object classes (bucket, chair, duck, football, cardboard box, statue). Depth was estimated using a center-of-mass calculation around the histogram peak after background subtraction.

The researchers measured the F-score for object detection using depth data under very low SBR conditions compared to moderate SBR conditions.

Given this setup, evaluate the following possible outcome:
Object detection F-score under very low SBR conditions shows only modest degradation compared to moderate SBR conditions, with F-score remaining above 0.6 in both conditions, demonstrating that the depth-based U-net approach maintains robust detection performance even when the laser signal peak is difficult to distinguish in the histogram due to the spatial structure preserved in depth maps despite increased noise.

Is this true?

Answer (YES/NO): YES